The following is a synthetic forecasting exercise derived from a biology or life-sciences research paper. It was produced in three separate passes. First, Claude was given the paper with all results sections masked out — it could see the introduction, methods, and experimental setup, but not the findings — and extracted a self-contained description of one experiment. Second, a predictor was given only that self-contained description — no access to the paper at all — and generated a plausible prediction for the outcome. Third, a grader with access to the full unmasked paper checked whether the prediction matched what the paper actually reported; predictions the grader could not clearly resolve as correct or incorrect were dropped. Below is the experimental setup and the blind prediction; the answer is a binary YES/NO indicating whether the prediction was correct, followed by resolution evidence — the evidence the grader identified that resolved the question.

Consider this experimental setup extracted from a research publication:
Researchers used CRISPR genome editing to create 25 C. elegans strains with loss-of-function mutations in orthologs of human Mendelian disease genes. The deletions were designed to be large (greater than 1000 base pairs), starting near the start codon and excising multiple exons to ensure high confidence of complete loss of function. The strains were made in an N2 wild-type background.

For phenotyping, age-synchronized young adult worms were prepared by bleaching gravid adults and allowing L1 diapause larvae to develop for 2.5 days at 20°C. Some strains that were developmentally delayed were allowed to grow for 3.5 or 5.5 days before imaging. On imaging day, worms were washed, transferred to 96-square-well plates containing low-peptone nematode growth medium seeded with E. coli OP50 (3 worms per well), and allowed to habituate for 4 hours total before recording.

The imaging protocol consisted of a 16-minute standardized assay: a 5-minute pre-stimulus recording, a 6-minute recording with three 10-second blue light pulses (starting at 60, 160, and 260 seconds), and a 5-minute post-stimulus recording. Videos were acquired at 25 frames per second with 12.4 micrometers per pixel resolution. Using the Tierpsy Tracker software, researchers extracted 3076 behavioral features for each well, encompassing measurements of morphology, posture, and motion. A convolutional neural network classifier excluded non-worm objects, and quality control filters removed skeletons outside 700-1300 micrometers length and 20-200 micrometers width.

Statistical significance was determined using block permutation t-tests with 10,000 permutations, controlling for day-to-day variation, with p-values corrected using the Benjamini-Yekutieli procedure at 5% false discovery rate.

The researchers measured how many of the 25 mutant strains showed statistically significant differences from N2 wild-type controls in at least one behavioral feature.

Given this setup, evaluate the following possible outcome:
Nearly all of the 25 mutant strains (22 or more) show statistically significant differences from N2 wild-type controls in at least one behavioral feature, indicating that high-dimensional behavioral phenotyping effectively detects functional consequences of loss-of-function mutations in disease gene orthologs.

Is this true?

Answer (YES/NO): YES